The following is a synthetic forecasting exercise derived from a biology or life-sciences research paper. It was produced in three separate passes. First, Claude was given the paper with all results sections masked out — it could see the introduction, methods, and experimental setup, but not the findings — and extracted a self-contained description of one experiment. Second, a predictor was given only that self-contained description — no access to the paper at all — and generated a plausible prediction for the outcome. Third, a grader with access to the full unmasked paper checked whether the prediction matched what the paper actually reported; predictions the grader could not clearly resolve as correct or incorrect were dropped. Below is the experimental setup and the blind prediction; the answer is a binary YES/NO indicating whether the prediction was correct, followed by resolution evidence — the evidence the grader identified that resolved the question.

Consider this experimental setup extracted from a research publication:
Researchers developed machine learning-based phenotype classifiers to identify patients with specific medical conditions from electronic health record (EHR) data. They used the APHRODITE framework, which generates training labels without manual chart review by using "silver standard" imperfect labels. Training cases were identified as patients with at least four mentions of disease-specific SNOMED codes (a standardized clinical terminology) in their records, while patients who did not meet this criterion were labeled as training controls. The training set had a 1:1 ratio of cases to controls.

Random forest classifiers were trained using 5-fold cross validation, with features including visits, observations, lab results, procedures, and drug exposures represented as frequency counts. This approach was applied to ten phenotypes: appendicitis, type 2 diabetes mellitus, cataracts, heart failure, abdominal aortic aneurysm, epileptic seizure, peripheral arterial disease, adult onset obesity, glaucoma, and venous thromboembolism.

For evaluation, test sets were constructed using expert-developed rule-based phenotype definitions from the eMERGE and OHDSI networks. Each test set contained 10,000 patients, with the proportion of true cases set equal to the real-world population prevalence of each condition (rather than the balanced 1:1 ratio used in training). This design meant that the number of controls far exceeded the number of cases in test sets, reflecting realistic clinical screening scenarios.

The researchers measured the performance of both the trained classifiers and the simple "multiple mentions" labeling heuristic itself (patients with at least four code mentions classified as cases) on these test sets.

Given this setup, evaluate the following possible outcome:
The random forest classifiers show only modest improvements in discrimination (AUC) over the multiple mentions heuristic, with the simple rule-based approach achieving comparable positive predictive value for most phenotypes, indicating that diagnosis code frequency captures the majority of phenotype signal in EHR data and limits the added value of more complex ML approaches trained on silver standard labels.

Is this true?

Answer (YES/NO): NO